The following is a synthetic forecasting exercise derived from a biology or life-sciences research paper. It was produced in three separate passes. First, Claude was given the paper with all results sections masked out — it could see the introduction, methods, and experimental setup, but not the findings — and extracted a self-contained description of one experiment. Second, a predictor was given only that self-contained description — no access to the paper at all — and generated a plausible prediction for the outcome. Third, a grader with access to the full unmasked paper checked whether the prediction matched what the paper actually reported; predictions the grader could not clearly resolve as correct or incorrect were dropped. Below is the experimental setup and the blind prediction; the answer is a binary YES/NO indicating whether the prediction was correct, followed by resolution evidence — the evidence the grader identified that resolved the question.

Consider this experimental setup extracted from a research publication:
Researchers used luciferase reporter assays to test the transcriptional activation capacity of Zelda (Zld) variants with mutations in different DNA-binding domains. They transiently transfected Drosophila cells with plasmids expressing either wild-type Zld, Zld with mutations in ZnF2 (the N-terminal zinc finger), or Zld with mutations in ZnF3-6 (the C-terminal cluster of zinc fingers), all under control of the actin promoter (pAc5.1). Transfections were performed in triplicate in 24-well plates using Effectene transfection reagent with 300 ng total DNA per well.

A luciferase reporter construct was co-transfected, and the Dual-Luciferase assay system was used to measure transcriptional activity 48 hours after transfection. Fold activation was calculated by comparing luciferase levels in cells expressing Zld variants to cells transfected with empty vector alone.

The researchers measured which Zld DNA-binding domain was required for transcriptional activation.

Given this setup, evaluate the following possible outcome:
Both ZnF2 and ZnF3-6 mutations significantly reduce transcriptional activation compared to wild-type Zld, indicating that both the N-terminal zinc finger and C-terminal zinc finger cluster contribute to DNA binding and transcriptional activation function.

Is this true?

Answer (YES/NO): NO